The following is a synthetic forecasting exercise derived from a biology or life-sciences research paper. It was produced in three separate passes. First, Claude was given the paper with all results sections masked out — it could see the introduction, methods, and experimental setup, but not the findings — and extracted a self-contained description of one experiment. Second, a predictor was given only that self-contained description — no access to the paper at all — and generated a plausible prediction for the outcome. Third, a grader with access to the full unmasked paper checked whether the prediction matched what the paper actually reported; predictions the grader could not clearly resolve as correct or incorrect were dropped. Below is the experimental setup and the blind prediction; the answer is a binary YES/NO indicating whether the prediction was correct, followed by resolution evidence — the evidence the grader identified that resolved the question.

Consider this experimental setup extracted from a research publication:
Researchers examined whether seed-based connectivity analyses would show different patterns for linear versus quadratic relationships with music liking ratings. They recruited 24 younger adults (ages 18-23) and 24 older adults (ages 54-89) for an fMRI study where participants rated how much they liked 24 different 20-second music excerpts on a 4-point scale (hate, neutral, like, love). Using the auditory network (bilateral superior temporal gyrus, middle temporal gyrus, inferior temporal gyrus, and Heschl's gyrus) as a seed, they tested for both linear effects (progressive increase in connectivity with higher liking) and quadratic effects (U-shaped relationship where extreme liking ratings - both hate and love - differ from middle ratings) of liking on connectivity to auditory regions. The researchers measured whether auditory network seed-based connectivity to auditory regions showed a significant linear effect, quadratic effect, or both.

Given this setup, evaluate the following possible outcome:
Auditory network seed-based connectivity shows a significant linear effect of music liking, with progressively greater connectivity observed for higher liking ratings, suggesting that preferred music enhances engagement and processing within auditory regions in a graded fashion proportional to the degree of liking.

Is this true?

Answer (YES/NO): YES